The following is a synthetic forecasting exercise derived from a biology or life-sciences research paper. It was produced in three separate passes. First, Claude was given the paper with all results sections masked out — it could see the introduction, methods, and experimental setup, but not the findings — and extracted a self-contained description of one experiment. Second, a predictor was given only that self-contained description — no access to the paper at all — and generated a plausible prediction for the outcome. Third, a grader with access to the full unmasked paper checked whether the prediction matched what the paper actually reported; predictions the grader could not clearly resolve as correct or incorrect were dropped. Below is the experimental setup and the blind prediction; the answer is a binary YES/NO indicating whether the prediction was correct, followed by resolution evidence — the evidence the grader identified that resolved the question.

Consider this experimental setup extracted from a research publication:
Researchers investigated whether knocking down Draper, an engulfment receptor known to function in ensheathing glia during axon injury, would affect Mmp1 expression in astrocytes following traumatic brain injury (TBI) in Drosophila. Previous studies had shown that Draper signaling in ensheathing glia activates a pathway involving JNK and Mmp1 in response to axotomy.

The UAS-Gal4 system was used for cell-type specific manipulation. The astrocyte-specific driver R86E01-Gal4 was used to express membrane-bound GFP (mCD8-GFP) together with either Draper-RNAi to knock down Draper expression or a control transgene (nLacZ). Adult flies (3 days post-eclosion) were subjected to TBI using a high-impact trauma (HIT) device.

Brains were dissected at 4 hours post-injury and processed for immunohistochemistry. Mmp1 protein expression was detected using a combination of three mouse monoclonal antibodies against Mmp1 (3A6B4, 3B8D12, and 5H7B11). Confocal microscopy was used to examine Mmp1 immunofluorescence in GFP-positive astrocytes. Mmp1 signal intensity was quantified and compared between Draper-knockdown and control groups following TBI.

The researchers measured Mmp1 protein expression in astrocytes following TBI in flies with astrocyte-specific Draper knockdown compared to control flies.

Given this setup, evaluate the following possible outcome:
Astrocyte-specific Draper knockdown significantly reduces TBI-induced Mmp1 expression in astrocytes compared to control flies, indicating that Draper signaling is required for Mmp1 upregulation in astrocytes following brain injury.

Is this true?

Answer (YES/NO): NO